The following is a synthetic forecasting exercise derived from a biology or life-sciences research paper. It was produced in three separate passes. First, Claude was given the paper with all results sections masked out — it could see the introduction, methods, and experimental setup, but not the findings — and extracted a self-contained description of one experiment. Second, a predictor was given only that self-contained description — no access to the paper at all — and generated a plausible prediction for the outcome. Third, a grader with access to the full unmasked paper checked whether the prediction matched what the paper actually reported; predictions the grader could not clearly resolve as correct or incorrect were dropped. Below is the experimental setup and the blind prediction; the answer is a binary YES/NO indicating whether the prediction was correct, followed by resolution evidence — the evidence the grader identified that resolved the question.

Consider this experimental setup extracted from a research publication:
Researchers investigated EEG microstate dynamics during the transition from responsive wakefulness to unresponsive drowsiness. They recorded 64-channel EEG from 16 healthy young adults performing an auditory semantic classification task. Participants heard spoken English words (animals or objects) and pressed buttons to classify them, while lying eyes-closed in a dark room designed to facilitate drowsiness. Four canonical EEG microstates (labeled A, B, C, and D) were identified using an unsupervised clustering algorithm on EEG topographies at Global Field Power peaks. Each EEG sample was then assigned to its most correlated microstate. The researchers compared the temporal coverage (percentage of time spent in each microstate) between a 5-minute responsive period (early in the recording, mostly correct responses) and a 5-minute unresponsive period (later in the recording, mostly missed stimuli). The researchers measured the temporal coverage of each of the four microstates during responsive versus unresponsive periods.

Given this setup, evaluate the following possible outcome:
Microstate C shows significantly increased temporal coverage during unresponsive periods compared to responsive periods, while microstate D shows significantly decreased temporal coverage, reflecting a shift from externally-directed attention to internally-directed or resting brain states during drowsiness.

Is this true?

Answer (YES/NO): NO